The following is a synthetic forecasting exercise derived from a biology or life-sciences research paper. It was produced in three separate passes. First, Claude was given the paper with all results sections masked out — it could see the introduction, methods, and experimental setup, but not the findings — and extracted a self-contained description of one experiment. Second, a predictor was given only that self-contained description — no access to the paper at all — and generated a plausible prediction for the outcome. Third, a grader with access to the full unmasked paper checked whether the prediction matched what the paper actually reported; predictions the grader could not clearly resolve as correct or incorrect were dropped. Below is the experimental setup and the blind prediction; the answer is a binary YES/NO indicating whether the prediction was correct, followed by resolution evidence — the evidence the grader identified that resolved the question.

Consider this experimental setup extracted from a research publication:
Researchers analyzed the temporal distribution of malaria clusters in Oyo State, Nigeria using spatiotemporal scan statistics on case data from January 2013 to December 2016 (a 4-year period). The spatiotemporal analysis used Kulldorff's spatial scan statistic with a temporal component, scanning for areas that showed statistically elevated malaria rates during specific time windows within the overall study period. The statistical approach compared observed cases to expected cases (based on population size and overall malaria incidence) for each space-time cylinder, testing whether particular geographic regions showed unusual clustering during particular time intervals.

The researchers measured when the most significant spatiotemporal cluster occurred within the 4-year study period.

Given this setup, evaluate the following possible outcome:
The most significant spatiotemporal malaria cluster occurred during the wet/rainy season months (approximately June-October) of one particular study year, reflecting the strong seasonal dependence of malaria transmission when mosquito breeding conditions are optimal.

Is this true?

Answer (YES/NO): NO